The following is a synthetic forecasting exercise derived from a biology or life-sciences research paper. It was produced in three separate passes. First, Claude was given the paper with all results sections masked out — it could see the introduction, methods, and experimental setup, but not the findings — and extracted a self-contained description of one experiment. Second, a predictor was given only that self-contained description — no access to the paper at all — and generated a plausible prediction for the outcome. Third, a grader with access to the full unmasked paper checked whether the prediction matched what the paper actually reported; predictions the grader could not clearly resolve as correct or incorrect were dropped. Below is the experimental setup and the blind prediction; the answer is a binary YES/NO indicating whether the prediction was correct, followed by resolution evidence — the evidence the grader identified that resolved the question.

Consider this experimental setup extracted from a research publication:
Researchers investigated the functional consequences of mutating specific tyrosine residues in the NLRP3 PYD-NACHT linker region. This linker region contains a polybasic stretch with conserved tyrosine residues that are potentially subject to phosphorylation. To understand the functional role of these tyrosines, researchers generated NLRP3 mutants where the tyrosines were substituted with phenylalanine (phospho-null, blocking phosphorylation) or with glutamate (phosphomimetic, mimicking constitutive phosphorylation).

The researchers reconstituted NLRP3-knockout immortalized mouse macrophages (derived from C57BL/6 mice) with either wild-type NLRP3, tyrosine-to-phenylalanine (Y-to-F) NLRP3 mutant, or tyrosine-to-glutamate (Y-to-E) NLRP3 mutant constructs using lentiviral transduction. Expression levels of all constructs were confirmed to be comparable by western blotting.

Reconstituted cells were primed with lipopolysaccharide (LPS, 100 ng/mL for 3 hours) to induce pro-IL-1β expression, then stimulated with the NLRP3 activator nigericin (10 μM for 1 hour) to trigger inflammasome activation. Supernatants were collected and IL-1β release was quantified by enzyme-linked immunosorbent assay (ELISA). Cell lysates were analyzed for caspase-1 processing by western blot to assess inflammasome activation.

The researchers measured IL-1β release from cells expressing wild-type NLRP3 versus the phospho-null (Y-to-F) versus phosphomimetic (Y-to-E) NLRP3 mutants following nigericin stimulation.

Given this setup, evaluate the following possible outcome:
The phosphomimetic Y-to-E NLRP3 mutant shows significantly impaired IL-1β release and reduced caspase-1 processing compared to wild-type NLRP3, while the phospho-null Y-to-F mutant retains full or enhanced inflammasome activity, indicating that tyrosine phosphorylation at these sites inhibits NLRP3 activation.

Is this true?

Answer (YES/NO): NO